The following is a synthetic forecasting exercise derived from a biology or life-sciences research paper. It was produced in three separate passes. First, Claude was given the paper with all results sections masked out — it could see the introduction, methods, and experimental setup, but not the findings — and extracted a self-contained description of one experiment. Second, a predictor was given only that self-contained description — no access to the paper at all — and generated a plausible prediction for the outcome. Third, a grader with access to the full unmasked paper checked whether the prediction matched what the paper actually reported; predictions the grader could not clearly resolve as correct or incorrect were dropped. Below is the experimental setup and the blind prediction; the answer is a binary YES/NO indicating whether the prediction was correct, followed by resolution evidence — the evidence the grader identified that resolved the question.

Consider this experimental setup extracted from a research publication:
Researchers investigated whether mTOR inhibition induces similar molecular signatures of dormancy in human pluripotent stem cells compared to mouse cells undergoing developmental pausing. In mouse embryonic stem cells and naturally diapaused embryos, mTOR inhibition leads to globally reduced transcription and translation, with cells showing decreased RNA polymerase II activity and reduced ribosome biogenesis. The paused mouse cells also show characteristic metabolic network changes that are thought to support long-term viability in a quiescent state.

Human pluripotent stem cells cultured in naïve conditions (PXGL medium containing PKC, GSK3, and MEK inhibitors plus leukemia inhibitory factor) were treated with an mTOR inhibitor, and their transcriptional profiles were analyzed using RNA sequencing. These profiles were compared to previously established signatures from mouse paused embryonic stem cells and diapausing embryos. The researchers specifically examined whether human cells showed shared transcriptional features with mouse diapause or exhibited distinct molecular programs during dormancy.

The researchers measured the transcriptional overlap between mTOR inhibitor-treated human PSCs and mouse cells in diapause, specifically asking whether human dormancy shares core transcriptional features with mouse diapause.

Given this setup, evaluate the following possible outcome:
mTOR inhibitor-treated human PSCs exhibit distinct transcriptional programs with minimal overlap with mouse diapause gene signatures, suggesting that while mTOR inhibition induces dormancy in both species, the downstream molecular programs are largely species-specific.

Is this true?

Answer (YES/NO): NO